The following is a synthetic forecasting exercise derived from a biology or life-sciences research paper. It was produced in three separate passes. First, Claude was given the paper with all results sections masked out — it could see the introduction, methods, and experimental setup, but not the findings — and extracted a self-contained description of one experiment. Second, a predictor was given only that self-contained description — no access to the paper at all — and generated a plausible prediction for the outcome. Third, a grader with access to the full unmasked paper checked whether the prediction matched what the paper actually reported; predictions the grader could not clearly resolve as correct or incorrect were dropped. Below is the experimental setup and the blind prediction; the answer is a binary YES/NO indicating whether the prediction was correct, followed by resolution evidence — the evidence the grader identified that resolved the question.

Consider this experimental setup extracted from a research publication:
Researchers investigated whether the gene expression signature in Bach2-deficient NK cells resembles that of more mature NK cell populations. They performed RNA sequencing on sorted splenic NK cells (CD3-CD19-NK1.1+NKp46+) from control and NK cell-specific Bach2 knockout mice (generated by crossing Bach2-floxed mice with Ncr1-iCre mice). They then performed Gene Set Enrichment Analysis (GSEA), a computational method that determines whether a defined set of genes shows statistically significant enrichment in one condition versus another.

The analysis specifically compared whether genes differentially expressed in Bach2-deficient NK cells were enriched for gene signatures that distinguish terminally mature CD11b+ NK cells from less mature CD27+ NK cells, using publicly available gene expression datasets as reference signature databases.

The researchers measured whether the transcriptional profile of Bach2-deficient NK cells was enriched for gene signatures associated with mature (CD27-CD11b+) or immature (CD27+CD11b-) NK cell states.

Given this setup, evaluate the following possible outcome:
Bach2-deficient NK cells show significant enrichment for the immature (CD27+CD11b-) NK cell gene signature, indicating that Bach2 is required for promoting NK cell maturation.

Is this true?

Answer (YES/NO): NO